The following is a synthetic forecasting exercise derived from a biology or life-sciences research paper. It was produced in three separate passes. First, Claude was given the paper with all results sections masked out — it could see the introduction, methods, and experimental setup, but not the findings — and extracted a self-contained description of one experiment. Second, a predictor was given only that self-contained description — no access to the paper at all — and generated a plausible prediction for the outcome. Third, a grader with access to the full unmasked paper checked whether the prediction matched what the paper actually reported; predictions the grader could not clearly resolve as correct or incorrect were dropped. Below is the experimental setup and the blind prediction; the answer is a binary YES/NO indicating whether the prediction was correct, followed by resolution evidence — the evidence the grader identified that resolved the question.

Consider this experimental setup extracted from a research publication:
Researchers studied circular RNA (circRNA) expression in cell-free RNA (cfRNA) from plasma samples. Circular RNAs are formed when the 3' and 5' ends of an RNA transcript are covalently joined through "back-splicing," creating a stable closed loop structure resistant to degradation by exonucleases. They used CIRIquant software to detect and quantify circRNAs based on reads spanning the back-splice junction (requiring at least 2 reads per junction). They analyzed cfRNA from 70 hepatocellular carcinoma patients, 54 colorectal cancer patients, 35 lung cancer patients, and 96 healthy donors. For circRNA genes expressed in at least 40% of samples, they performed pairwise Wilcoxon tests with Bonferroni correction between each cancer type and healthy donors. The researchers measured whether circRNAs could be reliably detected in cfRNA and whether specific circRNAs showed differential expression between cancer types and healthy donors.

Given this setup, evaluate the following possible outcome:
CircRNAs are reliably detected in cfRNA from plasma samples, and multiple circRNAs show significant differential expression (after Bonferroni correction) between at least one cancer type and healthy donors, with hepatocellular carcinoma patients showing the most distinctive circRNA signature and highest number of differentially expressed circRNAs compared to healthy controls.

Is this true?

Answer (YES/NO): NO